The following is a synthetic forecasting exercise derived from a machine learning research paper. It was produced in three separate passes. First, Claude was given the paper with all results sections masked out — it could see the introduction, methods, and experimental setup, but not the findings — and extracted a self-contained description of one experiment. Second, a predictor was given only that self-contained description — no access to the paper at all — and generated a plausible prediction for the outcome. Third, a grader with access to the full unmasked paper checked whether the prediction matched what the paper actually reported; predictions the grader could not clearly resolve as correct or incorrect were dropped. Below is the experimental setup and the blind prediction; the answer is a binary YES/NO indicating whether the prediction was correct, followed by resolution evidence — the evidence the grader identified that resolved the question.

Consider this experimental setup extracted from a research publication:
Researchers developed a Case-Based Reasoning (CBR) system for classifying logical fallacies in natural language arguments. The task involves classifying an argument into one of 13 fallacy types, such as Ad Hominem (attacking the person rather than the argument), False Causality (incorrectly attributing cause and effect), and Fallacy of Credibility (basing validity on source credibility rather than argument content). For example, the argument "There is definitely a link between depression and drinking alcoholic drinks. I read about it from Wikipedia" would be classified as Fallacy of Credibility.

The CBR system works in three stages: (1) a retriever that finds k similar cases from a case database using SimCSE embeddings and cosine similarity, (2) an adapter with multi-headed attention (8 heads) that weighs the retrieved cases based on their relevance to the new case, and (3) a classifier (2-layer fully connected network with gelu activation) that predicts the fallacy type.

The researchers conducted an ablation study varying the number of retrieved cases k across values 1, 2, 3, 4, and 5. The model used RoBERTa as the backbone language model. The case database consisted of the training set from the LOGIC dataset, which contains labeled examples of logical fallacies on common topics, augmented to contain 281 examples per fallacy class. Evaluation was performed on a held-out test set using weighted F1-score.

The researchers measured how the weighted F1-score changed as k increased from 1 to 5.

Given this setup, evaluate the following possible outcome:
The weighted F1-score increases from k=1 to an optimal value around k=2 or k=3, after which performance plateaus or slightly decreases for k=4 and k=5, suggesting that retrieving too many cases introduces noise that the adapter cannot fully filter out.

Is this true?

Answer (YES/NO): NO